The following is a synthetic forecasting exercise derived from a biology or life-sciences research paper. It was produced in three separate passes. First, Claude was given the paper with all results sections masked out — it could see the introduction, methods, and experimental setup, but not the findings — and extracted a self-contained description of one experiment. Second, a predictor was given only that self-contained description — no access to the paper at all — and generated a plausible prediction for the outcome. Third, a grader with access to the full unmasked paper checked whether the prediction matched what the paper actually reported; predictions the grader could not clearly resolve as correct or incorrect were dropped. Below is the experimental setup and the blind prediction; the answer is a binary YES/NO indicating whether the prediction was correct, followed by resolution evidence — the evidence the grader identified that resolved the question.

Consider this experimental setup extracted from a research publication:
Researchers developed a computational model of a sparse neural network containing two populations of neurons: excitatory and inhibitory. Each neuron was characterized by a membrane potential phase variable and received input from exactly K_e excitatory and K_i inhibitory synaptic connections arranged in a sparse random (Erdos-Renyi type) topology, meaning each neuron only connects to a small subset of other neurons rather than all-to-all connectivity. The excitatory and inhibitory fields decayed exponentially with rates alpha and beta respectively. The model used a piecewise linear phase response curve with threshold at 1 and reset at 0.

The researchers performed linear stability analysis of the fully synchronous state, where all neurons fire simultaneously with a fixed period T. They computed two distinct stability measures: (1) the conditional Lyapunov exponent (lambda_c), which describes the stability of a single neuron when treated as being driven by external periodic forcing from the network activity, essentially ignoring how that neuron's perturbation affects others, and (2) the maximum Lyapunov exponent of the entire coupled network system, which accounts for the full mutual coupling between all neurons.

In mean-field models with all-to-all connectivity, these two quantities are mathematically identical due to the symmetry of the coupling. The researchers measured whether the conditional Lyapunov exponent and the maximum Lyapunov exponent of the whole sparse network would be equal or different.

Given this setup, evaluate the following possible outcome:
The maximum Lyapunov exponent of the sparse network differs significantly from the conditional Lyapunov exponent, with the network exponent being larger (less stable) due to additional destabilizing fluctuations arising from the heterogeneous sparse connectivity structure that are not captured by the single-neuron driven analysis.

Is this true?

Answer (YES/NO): NO